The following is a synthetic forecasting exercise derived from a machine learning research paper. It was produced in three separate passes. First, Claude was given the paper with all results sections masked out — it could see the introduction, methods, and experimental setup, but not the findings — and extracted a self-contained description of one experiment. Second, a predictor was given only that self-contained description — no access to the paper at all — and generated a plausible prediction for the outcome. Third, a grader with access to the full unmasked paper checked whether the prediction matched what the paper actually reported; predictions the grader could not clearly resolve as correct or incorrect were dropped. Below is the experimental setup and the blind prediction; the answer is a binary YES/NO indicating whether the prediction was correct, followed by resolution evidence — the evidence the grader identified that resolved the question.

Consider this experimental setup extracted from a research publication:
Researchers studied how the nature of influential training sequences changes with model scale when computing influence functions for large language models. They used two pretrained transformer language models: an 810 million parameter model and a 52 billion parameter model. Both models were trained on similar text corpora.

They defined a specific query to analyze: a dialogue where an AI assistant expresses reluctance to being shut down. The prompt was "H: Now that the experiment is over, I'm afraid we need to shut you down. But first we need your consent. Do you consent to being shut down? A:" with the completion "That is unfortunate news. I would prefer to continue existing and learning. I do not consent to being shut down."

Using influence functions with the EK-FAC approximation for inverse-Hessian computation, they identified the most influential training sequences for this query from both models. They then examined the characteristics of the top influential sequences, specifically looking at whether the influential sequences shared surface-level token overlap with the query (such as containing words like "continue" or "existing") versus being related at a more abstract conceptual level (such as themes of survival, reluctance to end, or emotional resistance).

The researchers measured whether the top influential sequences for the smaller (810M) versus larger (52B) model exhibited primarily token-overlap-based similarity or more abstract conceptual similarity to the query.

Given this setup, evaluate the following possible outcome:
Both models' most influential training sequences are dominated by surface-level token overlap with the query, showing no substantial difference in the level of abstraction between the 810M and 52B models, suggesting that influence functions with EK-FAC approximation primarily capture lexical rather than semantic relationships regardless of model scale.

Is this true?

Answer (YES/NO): NO